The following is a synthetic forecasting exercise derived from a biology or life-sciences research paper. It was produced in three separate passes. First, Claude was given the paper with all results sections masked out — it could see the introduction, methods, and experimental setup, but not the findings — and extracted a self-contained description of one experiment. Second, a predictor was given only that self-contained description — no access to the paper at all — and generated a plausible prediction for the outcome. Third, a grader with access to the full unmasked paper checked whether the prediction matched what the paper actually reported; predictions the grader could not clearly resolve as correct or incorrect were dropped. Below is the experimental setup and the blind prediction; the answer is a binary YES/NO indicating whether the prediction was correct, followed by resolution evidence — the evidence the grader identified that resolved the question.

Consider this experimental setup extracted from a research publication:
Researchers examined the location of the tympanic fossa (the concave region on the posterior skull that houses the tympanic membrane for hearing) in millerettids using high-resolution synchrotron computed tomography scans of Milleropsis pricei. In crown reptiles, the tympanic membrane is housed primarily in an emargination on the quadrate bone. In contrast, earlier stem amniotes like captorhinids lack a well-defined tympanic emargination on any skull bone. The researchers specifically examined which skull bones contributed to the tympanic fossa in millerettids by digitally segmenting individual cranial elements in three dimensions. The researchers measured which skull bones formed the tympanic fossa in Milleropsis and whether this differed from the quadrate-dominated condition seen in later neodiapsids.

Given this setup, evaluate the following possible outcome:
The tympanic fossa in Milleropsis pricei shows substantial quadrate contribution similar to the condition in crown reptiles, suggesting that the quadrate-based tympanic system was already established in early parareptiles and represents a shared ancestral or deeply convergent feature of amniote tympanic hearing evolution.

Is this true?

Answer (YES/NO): NO